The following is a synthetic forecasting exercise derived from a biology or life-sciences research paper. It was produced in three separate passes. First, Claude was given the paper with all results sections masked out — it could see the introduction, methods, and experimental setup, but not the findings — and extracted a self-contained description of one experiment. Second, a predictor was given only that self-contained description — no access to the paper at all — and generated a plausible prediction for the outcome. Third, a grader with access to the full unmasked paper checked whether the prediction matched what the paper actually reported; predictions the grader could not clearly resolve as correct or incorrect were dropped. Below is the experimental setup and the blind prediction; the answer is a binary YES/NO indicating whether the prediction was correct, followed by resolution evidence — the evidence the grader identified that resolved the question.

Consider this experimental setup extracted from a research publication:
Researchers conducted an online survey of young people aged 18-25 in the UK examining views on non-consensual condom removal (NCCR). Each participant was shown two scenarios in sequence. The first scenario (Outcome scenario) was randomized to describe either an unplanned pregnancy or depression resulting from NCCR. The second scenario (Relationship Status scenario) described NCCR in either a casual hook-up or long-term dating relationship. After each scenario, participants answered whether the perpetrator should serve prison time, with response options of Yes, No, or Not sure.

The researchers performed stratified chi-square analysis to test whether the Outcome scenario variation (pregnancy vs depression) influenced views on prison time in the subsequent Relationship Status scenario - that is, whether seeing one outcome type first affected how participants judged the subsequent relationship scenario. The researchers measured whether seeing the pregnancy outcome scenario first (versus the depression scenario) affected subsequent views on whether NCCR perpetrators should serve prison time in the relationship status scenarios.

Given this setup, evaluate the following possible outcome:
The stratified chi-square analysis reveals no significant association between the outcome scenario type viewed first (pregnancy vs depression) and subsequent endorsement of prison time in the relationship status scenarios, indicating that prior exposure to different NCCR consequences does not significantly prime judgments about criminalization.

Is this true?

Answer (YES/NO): NO